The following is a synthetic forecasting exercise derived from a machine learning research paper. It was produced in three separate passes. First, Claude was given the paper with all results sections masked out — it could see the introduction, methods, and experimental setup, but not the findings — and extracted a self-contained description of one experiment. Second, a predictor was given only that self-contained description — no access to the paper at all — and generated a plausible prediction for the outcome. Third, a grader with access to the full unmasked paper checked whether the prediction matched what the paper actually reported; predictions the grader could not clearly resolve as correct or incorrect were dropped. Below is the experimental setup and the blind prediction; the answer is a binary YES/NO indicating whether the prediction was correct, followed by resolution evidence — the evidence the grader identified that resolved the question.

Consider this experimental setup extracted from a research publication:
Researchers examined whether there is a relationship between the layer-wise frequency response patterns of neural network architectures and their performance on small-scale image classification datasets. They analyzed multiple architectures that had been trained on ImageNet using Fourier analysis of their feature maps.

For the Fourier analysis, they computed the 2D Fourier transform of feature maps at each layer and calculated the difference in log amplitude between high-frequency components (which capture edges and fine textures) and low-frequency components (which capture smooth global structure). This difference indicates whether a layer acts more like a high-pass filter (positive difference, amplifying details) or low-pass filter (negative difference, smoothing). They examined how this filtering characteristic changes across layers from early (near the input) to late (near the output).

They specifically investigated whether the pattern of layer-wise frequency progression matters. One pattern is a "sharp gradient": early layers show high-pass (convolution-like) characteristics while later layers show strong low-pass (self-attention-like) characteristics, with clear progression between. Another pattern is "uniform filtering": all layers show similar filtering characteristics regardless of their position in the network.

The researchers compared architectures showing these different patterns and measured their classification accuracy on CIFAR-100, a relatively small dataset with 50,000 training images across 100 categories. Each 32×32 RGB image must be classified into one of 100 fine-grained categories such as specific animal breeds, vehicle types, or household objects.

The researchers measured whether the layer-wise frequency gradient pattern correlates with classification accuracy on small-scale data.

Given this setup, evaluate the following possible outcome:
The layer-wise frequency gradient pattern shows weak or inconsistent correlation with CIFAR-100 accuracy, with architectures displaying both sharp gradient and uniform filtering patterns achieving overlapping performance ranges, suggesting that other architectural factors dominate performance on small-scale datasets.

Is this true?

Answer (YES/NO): NO